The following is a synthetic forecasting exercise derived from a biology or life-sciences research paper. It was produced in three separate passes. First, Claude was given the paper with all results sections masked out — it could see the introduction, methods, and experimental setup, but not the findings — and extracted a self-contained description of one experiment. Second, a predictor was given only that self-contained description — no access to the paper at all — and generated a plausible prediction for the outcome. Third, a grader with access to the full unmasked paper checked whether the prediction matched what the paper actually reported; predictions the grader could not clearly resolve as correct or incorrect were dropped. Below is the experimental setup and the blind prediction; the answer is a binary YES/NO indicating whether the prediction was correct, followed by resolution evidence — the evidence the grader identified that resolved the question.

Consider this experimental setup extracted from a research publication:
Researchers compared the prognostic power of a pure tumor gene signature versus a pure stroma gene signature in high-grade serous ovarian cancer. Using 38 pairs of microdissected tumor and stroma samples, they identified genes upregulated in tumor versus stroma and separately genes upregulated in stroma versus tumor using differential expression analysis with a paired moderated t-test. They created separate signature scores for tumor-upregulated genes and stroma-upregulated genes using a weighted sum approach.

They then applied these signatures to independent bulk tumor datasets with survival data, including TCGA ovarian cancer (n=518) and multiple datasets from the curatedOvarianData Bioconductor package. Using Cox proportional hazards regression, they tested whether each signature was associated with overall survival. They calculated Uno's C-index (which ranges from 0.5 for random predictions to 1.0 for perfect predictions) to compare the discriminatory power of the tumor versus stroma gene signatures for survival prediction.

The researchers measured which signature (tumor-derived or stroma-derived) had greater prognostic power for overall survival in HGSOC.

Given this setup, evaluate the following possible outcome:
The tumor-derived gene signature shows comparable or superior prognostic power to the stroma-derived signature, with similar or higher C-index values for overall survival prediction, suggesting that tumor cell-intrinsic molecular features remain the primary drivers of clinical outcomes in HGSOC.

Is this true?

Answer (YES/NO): NO